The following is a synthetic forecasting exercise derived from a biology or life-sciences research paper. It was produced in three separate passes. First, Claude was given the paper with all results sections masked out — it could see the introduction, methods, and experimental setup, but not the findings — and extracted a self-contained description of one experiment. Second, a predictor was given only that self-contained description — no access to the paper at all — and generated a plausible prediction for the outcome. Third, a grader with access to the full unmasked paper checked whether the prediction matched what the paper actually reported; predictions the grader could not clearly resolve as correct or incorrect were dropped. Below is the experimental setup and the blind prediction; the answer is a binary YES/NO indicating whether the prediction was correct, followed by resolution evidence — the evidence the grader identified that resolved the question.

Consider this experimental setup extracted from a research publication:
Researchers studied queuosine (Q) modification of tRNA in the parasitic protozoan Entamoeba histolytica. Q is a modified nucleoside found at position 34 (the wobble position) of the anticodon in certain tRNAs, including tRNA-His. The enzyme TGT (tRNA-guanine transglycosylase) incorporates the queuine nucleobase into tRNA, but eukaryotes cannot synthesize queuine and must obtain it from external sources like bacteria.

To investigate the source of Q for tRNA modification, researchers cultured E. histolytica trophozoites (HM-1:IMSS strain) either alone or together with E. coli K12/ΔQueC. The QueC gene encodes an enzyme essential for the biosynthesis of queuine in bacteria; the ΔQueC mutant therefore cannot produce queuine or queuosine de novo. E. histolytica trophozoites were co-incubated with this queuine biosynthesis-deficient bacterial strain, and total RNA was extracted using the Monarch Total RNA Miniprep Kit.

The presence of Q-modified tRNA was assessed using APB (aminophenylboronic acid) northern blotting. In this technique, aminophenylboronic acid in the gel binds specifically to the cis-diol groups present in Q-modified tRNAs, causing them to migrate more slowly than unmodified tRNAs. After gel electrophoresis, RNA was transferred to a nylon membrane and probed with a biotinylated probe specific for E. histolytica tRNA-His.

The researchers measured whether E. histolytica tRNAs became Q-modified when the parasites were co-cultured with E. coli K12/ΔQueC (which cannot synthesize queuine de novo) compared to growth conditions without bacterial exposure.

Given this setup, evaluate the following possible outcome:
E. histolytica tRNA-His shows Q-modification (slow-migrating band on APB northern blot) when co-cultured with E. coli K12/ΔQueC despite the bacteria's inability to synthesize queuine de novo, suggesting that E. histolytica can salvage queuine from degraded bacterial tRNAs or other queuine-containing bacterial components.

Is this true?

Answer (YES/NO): NO